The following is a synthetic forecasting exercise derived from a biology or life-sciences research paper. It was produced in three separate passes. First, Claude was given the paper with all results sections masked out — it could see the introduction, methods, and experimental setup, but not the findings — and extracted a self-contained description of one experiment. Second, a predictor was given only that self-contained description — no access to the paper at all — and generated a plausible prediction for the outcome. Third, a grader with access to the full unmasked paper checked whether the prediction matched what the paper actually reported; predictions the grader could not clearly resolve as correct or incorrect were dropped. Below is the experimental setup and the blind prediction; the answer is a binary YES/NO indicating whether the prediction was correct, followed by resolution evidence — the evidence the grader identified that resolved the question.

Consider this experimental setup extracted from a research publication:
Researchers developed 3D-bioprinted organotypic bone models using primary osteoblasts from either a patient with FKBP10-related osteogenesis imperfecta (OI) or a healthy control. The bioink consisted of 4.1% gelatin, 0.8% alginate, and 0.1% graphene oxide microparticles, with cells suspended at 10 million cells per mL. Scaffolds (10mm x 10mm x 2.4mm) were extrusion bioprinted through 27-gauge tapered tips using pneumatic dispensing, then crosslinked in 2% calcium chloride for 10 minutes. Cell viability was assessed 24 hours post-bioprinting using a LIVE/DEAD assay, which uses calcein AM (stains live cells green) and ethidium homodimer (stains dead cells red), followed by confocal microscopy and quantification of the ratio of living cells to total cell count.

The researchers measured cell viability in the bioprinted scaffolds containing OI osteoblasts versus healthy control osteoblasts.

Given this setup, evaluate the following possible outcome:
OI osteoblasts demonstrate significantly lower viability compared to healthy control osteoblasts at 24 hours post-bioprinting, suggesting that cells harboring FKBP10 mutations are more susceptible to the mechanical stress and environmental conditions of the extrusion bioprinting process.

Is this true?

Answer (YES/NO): NO